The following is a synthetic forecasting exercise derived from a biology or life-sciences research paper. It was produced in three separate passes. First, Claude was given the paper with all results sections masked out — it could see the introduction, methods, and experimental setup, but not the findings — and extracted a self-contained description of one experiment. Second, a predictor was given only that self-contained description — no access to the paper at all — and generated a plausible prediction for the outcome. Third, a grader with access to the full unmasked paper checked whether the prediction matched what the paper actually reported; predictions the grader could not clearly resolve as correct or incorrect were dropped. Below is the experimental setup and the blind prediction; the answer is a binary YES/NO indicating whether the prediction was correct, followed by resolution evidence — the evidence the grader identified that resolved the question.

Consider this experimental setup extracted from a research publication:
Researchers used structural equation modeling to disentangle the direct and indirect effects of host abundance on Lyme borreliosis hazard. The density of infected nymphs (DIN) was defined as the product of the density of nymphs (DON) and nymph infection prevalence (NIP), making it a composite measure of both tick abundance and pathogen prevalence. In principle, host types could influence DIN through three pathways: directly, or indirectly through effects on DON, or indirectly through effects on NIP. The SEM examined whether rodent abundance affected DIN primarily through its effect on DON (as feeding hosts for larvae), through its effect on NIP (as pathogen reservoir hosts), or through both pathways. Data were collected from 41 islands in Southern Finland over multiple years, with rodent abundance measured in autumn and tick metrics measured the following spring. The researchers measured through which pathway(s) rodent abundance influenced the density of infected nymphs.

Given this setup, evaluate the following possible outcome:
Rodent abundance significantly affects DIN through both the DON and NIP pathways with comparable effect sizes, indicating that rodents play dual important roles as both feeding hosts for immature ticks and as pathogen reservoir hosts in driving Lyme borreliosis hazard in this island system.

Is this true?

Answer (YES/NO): NO